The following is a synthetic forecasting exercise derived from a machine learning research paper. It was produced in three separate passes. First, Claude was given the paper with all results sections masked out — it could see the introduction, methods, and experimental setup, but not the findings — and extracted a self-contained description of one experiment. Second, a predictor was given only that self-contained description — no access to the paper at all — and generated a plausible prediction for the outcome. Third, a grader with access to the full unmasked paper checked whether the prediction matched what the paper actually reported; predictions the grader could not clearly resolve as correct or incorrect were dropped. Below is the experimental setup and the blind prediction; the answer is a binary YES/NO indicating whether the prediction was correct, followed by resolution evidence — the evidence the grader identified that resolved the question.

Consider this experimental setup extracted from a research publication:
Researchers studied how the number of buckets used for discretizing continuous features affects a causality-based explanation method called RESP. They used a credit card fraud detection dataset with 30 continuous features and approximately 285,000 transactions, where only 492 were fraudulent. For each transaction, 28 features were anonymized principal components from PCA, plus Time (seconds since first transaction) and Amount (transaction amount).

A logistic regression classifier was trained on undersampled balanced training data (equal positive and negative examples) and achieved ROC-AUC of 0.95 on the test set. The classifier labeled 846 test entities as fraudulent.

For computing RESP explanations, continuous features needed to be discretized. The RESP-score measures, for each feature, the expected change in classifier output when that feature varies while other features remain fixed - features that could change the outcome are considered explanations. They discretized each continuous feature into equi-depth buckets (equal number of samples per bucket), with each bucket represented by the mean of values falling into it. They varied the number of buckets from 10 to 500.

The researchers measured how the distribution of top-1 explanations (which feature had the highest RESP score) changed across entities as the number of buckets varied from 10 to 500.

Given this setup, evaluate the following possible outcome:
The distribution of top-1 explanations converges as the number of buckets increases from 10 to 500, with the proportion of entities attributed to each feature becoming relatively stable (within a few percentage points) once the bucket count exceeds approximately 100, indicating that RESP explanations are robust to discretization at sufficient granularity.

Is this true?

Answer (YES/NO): NO